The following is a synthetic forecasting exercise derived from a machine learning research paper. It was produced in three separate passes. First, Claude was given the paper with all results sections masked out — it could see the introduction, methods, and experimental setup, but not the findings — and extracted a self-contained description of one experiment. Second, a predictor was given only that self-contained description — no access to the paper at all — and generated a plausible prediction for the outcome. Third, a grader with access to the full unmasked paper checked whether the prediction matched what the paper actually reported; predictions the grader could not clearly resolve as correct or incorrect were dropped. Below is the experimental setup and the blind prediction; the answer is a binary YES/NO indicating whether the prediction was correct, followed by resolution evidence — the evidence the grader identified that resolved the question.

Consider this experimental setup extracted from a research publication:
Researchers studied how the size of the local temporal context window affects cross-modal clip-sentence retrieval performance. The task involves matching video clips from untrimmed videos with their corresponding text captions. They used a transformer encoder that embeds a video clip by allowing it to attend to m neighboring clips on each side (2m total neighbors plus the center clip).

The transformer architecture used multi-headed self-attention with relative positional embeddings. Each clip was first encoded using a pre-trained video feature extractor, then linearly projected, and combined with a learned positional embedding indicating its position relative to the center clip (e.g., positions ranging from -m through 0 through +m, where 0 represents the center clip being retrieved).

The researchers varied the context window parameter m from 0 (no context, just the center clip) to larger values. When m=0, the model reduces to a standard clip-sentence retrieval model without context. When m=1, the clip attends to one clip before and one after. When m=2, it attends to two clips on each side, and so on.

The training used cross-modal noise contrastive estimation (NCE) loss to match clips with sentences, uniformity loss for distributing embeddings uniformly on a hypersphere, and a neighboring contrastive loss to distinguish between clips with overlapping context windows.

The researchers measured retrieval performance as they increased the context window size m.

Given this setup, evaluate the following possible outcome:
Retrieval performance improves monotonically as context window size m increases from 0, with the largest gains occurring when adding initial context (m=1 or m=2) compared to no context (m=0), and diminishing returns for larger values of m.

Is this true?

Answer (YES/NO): NO